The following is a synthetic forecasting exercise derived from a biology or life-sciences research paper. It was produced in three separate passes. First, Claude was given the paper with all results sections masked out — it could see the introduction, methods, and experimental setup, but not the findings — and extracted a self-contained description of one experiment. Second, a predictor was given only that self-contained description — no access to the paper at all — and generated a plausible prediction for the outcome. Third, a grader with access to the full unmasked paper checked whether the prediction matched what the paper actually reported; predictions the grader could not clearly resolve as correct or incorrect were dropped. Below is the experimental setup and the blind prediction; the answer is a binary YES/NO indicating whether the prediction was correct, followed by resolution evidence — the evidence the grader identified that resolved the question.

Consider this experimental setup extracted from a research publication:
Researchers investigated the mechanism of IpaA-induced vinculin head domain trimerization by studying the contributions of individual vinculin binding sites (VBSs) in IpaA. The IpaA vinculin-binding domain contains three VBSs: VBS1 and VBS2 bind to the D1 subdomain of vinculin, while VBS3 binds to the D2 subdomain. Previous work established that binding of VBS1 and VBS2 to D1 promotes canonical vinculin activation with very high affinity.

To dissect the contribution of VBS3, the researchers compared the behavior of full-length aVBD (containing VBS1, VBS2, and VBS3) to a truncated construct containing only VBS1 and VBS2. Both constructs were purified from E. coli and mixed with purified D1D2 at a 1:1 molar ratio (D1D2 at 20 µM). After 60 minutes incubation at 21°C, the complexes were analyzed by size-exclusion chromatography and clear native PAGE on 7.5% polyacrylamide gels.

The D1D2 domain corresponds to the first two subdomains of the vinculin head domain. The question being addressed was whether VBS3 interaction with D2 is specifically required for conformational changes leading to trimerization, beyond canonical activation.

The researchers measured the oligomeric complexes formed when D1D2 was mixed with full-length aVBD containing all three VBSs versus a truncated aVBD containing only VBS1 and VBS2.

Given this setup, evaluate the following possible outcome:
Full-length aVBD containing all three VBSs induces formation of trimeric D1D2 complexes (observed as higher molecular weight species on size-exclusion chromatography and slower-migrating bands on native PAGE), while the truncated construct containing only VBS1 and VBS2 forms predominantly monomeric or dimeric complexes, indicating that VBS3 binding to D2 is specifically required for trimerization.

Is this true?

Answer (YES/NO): YES